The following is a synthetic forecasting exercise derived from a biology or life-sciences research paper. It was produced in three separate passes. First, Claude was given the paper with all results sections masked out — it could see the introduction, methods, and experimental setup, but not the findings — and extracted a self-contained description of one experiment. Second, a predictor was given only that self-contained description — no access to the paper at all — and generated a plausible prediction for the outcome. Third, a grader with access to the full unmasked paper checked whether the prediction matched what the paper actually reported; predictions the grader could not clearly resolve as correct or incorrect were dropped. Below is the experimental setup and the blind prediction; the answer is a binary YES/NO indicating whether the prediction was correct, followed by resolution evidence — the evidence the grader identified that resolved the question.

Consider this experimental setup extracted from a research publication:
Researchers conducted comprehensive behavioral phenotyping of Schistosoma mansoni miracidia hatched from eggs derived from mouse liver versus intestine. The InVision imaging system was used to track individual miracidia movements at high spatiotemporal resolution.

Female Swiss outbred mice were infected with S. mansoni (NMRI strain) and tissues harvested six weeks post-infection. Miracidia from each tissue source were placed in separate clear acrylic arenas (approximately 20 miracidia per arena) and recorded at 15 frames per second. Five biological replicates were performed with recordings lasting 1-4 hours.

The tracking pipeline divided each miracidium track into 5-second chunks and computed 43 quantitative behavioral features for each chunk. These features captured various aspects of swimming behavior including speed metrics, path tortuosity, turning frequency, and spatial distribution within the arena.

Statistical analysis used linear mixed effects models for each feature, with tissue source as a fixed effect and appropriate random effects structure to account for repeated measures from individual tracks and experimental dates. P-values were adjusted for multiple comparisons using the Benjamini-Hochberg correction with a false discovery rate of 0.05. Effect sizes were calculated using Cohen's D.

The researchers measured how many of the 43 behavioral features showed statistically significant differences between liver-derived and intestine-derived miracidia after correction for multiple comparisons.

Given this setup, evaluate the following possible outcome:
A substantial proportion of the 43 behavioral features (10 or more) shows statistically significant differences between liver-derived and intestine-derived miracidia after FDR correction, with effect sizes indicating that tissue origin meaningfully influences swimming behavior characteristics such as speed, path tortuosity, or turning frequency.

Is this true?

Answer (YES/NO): YES